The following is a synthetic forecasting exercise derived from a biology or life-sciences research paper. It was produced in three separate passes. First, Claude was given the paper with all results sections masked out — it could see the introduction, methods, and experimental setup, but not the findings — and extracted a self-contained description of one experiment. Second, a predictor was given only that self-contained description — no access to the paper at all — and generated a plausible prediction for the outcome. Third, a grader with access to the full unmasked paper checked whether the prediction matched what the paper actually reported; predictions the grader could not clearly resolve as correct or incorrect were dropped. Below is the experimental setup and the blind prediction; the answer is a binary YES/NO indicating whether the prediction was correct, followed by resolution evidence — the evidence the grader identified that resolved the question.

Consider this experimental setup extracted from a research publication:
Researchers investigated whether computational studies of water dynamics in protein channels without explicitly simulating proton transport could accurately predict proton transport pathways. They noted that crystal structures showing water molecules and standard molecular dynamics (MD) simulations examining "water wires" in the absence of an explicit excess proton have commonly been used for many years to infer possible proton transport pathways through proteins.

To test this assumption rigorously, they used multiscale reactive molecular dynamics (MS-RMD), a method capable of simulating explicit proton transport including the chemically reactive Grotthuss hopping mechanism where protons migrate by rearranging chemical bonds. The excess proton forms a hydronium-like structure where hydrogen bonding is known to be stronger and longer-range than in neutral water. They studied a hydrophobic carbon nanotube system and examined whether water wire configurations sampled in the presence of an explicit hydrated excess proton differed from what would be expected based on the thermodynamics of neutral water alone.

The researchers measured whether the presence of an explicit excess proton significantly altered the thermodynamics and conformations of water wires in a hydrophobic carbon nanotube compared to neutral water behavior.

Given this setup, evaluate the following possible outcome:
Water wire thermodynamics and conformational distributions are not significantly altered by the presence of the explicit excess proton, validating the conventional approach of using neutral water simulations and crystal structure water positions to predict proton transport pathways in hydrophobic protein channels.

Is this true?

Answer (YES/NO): NO